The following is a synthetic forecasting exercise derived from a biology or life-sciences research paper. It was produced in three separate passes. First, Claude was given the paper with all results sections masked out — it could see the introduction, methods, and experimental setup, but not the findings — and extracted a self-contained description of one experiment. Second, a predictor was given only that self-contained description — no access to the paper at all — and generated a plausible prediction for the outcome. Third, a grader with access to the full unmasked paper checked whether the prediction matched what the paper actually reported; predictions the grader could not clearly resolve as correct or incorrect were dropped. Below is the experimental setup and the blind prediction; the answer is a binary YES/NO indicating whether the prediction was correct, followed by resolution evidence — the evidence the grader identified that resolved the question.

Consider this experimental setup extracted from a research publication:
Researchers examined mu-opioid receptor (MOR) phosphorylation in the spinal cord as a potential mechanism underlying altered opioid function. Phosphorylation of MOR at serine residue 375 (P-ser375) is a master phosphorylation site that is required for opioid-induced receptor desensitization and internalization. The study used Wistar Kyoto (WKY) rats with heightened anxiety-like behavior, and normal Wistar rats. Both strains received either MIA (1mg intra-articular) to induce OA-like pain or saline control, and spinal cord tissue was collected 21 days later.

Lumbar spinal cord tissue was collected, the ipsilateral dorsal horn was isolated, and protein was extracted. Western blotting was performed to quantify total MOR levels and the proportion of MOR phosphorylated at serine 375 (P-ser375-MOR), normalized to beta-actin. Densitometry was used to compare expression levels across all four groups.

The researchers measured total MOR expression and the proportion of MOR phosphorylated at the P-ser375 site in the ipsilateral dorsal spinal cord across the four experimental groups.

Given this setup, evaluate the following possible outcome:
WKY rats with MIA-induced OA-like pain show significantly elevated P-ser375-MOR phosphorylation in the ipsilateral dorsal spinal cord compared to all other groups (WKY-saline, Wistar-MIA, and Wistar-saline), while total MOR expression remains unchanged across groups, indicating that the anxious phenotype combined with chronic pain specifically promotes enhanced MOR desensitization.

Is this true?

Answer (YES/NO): NO